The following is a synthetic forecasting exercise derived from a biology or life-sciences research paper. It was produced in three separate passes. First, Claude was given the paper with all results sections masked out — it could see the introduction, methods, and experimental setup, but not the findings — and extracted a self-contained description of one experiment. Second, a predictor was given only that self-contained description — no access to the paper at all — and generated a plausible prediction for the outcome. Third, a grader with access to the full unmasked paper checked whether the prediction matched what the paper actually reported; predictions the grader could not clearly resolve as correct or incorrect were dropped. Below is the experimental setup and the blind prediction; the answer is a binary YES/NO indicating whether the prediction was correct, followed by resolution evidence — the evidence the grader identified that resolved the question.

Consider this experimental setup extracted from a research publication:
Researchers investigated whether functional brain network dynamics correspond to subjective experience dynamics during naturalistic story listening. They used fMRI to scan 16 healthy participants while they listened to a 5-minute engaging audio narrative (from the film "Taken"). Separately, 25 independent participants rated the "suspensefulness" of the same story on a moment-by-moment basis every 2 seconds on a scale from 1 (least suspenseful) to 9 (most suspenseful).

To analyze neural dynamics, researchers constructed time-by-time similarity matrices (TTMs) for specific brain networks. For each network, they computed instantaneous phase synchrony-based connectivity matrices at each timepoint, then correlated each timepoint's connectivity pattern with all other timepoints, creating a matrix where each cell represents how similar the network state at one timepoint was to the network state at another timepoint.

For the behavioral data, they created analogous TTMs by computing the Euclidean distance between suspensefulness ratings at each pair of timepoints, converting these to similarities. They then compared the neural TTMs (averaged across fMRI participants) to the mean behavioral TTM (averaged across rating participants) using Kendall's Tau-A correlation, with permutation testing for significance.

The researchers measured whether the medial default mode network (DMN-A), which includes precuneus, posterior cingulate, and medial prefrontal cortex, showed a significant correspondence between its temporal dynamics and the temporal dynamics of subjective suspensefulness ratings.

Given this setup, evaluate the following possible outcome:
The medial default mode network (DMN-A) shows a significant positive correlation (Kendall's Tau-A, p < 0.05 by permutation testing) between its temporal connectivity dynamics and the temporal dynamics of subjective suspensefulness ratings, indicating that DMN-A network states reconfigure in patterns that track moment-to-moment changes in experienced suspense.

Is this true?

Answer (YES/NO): YES